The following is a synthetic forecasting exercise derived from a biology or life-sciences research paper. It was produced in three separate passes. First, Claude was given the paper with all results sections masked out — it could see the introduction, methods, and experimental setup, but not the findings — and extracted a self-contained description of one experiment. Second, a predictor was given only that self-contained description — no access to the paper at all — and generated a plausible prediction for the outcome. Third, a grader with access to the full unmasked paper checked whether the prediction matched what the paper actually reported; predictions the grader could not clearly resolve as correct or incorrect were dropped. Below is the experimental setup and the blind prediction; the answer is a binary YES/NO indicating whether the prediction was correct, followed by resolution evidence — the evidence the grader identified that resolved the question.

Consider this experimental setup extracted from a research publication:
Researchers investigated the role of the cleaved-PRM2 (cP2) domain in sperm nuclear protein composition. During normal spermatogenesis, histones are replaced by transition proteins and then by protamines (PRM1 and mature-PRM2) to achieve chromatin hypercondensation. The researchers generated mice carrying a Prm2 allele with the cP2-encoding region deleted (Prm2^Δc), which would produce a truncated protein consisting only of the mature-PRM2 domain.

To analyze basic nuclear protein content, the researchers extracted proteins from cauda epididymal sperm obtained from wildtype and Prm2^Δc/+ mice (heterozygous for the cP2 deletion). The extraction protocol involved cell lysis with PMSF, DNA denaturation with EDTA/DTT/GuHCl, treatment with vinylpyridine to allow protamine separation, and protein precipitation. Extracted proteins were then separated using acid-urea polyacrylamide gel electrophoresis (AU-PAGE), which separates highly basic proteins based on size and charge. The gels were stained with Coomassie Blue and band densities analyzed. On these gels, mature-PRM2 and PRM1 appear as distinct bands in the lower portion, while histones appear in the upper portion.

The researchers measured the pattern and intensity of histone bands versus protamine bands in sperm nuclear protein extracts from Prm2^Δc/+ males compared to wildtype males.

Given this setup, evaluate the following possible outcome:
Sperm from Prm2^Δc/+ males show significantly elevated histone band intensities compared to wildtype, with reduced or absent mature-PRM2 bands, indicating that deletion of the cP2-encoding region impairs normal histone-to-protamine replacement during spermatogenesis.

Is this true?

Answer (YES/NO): NO